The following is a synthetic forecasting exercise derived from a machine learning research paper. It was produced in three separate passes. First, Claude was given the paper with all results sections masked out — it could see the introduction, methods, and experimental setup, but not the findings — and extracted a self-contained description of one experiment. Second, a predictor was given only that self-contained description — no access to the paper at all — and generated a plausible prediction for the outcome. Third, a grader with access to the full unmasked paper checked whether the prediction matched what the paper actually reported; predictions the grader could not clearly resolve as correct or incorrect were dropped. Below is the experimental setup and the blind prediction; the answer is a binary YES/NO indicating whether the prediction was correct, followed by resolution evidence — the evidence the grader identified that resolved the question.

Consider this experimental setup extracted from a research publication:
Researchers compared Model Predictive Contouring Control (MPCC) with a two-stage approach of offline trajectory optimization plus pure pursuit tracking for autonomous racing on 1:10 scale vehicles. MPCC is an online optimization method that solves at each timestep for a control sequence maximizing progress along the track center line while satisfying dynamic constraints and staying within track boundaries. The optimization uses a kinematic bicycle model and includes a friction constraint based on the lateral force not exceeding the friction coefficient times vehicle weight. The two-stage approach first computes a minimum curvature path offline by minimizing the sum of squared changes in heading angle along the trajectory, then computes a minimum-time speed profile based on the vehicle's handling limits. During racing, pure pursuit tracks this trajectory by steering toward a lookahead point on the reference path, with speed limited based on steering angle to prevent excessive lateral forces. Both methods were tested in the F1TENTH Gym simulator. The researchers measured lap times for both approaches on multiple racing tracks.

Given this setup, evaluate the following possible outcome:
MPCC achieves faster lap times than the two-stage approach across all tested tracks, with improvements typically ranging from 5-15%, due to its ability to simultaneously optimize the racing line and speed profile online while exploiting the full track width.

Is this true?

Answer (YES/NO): NO